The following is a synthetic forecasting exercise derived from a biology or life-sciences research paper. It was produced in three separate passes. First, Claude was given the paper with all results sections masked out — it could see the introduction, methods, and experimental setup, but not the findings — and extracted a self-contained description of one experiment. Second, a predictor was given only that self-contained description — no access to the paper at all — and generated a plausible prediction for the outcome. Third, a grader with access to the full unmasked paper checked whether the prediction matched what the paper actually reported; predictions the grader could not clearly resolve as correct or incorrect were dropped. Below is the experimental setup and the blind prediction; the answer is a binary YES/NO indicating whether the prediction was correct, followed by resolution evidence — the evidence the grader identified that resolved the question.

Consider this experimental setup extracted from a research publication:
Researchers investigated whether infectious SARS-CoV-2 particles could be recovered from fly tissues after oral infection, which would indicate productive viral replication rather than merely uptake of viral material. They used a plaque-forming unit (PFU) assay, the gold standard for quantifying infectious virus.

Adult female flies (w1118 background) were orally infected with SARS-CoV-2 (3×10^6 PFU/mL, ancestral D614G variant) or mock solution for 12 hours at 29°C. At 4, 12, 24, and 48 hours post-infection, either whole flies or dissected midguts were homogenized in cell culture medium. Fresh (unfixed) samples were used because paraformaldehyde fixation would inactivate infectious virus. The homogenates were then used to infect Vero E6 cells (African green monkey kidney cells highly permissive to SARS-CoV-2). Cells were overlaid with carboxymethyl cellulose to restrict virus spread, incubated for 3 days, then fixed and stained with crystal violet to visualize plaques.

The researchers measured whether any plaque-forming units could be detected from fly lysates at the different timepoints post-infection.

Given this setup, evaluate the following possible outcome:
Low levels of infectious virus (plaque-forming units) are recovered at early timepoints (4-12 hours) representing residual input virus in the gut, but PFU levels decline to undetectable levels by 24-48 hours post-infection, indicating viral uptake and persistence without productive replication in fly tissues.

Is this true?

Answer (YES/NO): NO